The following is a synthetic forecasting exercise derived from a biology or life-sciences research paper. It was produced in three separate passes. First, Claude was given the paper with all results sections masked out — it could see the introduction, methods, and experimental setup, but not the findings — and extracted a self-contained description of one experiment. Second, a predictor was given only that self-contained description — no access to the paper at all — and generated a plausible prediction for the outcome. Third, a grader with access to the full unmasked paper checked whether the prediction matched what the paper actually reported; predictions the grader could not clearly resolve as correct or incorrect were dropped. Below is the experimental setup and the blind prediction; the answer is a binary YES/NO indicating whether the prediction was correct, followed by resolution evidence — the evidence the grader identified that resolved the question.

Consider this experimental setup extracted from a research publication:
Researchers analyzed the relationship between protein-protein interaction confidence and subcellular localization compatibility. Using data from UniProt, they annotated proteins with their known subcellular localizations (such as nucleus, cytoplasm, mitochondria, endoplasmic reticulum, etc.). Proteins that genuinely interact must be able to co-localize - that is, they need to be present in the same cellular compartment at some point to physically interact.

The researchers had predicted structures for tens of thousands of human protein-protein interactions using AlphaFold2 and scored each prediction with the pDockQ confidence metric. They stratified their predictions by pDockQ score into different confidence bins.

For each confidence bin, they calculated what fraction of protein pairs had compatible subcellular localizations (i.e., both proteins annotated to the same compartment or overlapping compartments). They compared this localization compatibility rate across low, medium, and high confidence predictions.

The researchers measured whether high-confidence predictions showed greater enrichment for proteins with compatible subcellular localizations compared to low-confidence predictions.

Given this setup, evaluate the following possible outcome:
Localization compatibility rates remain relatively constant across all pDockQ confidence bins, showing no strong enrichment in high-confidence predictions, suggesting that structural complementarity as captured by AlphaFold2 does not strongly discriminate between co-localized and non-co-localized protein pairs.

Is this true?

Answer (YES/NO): NO